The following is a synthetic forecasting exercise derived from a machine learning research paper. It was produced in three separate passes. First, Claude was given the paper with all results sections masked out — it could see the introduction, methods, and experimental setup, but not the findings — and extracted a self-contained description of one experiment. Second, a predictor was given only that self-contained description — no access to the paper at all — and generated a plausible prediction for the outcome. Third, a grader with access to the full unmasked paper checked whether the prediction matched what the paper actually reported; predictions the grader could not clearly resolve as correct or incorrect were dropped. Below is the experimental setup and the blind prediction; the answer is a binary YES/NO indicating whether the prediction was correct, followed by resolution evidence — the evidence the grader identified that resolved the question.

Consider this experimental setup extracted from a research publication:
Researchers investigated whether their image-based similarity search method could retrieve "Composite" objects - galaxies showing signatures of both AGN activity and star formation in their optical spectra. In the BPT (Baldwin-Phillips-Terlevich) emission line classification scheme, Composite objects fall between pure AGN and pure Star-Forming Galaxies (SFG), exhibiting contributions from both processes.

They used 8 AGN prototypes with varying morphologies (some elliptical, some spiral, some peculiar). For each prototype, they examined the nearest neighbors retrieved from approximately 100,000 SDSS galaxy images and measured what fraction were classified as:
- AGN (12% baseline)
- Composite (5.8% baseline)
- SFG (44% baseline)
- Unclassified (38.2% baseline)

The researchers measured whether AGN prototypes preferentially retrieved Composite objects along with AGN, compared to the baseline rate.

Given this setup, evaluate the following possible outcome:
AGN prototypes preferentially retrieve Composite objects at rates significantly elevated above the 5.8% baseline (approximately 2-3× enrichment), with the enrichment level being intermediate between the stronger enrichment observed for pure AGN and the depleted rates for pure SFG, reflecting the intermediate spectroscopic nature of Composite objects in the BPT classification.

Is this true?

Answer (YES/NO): NO